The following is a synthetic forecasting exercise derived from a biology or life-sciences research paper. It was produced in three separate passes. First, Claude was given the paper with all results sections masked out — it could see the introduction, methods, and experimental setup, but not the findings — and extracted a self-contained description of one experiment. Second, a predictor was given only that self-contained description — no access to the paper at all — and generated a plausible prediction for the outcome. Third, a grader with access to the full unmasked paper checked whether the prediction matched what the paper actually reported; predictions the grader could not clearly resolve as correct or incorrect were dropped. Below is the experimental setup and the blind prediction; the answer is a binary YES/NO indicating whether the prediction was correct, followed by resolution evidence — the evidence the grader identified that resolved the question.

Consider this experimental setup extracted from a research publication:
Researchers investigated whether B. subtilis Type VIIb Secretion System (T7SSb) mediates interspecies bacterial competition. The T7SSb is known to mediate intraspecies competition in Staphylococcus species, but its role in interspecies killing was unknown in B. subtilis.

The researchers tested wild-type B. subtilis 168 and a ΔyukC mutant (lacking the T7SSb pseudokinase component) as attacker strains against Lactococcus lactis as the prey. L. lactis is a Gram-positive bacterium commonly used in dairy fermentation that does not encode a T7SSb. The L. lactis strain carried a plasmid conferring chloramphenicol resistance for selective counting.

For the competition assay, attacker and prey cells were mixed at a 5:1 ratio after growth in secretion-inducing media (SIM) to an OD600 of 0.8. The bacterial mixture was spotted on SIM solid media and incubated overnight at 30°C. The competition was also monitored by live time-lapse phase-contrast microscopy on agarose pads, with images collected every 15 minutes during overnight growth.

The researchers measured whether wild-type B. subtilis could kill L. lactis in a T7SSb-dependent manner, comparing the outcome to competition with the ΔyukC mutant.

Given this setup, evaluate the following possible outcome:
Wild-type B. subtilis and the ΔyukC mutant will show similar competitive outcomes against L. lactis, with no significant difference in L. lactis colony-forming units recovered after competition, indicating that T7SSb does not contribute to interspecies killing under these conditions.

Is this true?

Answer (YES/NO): NO